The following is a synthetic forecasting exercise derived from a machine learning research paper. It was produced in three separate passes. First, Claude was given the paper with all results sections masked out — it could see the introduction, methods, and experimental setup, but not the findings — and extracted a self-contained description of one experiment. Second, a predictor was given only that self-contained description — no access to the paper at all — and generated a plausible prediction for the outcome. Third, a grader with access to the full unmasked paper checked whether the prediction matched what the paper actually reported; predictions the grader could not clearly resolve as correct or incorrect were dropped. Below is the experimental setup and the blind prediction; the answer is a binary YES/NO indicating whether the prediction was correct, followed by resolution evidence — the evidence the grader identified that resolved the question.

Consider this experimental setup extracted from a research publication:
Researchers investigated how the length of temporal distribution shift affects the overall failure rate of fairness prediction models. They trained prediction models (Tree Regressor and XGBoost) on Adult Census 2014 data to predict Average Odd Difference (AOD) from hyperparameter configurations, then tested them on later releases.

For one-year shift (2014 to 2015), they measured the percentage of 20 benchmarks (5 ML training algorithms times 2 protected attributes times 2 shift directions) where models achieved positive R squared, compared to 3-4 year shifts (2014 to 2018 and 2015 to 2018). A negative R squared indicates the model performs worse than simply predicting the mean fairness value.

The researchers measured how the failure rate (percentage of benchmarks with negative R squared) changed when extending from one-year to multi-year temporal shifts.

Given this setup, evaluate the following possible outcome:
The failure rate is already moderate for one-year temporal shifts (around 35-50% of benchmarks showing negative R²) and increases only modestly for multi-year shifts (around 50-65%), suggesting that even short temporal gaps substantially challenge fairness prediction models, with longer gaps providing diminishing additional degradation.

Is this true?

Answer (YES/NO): YES